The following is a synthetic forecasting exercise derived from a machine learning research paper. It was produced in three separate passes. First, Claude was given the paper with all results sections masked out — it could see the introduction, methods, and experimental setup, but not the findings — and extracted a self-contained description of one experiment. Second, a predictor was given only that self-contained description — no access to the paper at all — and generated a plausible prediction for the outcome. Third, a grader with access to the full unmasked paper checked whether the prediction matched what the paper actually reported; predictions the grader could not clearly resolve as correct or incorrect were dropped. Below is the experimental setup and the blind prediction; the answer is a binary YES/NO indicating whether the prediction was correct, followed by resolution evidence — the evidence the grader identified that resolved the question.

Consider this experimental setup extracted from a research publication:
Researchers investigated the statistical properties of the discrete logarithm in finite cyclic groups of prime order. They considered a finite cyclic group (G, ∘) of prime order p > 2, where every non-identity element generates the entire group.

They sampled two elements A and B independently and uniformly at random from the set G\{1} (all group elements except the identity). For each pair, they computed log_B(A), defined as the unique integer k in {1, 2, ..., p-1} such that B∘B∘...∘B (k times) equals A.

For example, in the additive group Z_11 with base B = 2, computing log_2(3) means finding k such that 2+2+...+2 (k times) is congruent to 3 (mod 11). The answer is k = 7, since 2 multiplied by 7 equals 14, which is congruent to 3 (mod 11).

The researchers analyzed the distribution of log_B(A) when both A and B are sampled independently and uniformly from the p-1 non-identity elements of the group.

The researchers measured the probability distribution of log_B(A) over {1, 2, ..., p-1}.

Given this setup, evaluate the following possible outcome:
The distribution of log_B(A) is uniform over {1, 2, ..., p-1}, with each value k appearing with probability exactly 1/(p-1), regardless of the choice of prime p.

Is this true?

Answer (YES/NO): YES